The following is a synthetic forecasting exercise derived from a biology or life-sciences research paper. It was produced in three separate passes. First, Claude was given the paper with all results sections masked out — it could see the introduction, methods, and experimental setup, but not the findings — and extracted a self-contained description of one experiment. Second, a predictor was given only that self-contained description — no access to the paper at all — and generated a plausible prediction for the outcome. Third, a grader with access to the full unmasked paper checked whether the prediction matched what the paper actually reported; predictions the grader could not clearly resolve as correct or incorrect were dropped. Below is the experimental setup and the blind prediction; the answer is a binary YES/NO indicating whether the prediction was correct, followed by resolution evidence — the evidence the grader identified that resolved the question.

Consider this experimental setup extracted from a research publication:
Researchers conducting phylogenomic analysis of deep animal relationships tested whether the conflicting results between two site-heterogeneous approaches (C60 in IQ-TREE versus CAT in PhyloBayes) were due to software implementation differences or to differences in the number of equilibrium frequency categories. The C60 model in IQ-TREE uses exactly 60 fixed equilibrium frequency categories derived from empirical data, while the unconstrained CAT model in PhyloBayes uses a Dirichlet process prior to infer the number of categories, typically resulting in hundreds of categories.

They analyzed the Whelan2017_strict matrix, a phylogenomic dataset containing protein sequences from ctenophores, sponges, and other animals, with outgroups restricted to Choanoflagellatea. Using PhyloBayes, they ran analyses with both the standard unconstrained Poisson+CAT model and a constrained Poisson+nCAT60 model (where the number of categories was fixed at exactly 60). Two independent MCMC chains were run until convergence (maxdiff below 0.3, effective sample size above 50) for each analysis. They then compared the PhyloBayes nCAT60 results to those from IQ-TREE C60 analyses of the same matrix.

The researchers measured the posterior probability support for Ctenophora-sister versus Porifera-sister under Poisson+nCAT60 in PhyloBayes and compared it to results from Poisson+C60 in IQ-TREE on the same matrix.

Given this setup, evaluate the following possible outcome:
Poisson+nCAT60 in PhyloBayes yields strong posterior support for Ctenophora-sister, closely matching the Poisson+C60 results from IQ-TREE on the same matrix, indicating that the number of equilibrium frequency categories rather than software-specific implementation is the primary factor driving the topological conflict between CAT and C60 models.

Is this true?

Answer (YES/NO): YES